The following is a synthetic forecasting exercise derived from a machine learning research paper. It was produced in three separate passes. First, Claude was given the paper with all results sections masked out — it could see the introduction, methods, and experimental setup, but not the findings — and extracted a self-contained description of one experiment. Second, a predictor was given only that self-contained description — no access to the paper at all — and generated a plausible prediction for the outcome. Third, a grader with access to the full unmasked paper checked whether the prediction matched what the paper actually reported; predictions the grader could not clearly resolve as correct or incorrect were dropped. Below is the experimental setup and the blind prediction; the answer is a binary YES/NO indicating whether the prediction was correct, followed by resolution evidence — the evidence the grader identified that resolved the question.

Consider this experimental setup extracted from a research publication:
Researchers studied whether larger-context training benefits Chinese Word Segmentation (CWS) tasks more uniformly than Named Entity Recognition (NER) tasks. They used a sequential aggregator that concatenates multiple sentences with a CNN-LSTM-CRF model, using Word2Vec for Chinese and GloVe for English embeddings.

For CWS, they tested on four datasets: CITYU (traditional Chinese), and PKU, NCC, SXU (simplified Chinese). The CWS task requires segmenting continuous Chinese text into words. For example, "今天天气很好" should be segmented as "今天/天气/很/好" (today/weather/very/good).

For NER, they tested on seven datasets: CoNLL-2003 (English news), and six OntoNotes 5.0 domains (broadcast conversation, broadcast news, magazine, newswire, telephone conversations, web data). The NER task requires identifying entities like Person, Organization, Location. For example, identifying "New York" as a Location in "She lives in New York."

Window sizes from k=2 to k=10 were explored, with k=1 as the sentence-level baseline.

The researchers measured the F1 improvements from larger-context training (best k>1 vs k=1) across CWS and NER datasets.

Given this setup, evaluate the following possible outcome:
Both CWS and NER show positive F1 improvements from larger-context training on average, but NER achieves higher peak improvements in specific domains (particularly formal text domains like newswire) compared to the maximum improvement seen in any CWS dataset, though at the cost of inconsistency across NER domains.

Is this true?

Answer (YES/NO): NO